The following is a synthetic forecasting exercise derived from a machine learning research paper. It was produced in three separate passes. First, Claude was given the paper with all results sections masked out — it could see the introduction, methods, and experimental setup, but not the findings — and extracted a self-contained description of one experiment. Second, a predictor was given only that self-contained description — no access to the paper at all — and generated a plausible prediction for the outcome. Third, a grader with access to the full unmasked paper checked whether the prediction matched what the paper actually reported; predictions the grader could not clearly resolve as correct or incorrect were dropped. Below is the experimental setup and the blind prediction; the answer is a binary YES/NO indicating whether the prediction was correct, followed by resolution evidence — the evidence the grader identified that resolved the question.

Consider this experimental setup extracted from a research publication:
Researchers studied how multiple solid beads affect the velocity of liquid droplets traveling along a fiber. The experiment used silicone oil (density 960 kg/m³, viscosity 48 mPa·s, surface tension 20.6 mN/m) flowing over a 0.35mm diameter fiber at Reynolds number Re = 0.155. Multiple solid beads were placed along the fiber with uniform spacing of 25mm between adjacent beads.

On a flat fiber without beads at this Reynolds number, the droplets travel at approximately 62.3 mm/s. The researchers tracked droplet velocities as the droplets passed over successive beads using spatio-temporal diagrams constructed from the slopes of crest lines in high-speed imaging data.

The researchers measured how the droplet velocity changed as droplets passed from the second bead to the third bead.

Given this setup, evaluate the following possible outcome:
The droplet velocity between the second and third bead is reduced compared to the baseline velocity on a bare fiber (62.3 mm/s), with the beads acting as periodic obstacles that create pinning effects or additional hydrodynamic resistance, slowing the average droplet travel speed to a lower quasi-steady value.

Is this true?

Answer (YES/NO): NO